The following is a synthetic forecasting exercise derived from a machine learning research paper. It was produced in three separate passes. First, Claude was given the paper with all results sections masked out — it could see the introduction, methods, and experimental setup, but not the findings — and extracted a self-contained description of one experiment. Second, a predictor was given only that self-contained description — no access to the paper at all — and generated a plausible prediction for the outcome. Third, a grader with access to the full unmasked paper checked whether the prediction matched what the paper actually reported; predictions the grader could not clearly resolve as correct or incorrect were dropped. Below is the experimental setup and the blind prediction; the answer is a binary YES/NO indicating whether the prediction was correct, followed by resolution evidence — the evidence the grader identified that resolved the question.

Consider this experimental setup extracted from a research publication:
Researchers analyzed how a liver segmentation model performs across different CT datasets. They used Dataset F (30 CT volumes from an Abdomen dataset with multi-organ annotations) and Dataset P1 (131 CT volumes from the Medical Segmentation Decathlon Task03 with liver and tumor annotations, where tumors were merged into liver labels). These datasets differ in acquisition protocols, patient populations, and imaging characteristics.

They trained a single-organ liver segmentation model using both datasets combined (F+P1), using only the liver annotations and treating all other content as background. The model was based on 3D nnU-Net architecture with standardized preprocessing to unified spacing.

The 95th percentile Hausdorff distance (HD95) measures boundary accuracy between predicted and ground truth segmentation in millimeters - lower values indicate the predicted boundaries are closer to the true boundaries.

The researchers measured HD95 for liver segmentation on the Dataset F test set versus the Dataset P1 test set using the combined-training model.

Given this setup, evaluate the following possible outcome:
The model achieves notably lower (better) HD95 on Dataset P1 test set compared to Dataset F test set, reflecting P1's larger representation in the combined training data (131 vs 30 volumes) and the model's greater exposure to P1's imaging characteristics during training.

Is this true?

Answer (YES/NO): NO